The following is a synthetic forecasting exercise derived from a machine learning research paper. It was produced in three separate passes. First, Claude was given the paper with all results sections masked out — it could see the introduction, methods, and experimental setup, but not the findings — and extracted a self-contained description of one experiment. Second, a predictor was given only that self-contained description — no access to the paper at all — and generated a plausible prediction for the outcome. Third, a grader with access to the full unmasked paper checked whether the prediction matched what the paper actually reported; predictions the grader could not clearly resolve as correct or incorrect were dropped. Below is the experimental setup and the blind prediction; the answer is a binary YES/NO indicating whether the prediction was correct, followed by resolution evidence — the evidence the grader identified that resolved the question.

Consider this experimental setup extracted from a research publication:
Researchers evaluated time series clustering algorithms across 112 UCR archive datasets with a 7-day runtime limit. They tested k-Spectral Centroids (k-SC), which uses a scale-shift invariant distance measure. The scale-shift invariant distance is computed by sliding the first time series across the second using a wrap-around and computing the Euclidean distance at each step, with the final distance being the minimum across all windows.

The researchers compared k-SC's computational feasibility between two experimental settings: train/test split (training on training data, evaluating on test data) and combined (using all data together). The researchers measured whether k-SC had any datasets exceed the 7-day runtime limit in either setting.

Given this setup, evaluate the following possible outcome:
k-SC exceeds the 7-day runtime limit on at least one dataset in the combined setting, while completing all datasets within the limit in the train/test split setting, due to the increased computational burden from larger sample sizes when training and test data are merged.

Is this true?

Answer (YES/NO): YES